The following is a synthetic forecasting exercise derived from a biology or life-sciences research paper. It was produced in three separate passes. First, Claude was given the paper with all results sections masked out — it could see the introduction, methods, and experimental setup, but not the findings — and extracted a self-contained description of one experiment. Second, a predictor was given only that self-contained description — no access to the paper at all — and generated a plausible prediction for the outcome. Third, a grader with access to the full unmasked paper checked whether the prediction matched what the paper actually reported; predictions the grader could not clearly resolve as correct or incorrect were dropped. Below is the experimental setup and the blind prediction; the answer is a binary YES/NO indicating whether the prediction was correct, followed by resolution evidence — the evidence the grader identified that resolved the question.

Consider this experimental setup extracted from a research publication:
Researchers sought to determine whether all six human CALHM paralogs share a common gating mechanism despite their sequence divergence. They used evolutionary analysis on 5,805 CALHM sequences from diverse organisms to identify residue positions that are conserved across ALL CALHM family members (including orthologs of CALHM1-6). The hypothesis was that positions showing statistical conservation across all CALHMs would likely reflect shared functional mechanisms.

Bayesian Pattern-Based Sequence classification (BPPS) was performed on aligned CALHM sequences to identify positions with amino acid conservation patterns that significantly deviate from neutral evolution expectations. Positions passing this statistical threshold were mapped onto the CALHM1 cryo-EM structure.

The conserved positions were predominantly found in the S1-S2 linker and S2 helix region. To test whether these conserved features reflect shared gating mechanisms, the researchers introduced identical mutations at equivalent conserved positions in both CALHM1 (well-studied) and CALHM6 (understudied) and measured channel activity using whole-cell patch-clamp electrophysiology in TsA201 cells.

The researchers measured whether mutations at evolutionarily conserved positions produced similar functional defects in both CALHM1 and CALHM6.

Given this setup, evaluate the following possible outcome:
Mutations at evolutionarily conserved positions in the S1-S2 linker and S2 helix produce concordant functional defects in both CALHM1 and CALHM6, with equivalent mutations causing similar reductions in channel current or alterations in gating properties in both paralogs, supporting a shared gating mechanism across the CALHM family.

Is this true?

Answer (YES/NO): YES